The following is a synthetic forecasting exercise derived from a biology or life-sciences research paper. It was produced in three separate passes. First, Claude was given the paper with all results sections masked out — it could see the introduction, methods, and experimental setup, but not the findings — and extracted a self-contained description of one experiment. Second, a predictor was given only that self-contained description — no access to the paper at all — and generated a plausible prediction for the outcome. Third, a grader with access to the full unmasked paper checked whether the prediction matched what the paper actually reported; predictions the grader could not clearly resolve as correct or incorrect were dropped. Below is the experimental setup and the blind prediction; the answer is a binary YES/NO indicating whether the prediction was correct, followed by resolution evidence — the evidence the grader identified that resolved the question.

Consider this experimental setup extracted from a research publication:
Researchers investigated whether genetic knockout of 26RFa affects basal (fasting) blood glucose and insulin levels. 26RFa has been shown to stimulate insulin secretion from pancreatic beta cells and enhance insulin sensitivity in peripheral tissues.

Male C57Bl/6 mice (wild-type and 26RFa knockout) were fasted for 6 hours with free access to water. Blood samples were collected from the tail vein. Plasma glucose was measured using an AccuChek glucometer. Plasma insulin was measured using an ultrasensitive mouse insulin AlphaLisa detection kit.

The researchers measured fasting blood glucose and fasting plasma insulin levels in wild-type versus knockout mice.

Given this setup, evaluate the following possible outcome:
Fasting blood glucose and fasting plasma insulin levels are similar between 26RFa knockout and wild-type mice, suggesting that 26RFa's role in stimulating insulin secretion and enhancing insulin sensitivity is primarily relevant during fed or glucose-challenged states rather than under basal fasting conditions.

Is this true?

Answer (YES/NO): NO